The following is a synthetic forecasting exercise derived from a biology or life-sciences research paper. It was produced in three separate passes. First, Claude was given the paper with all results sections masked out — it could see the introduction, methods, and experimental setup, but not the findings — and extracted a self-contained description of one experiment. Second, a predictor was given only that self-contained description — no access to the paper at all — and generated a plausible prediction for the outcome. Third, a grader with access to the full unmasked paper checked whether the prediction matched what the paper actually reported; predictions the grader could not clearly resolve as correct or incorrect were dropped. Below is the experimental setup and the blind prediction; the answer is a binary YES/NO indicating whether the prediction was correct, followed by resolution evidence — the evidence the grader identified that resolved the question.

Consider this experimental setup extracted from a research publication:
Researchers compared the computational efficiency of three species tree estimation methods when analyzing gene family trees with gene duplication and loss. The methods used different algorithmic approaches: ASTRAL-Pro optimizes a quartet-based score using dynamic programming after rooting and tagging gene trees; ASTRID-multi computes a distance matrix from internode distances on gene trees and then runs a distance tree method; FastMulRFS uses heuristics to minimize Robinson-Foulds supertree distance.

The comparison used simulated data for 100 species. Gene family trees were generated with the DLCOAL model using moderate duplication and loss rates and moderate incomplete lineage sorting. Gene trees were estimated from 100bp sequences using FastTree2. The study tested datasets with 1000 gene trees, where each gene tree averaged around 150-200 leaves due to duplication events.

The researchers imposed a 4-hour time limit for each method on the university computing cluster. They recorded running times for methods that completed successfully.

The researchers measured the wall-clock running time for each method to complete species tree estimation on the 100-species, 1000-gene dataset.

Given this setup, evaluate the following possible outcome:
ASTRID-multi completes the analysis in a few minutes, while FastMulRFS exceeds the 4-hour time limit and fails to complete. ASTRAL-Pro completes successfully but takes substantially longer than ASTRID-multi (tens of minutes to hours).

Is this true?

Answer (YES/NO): NO